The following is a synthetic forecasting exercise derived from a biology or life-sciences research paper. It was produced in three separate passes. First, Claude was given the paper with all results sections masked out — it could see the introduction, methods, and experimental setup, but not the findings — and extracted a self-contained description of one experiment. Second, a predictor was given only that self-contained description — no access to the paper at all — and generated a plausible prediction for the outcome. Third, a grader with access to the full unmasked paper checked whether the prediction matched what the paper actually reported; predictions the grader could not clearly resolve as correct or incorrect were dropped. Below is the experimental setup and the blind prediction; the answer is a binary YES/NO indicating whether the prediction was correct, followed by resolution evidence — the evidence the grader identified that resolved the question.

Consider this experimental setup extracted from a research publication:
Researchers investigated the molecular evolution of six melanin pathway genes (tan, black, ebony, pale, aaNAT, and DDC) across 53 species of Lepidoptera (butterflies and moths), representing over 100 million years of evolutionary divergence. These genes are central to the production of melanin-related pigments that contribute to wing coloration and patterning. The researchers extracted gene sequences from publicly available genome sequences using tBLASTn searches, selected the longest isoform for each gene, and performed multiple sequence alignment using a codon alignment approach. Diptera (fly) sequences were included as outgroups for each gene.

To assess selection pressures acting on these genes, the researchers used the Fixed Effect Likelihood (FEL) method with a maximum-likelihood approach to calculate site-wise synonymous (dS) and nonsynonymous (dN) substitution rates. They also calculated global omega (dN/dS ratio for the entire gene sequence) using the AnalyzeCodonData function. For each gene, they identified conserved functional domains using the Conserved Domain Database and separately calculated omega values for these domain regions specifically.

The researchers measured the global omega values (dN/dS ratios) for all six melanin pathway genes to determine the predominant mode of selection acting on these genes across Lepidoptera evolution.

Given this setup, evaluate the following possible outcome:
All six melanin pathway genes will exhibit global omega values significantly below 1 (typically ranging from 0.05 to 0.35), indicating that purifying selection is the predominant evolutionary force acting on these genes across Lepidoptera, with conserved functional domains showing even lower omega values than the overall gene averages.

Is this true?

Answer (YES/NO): NO